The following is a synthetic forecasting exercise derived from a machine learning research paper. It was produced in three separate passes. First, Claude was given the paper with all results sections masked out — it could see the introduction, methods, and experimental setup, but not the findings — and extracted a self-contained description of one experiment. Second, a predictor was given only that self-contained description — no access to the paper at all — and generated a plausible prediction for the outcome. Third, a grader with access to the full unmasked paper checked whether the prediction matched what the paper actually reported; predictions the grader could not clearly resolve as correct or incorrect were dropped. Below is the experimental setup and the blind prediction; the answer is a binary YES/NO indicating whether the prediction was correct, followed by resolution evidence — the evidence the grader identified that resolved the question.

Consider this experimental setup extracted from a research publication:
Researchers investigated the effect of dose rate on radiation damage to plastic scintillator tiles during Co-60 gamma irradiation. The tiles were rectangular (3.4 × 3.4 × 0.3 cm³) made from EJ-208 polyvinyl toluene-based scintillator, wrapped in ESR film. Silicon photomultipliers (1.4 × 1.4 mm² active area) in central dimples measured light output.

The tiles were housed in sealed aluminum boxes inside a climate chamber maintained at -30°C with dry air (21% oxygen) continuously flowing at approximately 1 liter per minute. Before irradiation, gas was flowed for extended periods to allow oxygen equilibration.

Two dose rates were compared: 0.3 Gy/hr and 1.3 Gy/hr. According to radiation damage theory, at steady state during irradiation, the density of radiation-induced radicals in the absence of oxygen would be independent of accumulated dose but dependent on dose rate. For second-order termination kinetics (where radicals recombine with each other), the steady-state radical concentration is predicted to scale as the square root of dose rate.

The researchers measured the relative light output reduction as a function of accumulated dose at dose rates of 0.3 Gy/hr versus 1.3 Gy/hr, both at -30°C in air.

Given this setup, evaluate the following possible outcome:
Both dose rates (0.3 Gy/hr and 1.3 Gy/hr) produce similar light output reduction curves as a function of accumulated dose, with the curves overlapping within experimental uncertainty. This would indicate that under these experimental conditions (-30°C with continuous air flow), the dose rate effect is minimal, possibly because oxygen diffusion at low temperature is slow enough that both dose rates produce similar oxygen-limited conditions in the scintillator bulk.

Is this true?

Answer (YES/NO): YES